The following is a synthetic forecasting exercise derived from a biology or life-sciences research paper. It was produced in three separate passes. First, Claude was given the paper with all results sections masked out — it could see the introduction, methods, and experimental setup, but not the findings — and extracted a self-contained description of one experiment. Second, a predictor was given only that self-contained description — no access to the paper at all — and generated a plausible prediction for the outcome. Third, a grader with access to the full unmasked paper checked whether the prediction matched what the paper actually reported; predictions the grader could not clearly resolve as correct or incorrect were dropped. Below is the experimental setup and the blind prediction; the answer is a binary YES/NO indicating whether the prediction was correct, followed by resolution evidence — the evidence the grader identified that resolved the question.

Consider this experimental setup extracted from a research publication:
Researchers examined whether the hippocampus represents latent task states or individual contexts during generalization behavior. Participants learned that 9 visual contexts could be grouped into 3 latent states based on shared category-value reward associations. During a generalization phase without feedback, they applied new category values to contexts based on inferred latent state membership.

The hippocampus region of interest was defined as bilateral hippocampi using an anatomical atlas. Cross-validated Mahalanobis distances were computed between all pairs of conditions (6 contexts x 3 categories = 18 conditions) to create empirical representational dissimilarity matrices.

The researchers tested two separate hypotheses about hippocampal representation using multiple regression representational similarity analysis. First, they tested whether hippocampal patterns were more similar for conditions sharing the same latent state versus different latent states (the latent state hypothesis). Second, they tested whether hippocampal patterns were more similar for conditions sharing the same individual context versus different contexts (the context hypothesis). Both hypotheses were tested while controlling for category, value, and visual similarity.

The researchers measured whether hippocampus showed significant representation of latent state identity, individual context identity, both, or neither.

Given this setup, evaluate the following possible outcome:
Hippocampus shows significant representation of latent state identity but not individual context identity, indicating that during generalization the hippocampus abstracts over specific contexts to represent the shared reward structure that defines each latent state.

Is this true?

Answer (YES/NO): NO